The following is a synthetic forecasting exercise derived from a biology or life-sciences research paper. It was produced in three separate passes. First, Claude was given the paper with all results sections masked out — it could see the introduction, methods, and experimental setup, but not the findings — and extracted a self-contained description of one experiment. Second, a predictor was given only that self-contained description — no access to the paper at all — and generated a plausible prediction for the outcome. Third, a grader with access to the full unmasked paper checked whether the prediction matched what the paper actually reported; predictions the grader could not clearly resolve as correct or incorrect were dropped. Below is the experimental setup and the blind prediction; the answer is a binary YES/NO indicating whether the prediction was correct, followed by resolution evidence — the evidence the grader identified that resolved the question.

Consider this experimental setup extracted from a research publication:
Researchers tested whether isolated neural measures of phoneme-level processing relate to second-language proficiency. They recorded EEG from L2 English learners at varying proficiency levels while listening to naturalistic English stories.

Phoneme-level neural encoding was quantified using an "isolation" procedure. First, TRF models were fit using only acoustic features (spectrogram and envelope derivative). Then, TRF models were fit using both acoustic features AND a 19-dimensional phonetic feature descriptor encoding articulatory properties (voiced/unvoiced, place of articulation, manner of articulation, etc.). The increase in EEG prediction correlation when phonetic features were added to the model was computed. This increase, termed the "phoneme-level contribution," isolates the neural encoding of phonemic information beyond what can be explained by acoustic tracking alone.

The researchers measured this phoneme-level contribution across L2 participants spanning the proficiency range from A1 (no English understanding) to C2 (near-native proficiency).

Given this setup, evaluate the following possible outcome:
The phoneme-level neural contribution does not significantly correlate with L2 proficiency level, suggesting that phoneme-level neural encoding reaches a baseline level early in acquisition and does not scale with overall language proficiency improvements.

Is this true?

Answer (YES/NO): NO